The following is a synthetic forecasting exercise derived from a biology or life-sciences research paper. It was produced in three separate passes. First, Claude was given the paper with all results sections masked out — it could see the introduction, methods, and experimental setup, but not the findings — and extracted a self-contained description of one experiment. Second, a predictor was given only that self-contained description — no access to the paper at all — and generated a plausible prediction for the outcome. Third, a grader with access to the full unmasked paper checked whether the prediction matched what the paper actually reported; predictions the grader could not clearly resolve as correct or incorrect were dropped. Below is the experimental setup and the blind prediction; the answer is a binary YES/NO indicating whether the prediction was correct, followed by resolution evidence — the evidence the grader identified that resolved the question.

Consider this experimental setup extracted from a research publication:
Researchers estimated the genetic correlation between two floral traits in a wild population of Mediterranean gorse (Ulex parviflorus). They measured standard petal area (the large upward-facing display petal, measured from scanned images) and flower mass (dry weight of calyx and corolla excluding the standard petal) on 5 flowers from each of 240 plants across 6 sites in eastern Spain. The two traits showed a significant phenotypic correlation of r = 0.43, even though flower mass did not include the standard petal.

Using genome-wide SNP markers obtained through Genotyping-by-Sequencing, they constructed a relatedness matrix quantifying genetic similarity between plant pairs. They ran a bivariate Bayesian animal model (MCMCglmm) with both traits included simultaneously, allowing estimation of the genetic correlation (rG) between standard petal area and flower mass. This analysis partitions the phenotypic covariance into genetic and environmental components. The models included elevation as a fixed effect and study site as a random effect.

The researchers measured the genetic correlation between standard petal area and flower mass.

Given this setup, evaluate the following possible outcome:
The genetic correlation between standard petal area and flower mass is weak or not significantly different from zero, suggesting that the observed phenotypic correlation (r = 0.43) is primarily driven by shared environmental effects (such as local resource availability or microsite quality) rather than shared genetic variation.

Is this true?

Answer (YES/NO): YES